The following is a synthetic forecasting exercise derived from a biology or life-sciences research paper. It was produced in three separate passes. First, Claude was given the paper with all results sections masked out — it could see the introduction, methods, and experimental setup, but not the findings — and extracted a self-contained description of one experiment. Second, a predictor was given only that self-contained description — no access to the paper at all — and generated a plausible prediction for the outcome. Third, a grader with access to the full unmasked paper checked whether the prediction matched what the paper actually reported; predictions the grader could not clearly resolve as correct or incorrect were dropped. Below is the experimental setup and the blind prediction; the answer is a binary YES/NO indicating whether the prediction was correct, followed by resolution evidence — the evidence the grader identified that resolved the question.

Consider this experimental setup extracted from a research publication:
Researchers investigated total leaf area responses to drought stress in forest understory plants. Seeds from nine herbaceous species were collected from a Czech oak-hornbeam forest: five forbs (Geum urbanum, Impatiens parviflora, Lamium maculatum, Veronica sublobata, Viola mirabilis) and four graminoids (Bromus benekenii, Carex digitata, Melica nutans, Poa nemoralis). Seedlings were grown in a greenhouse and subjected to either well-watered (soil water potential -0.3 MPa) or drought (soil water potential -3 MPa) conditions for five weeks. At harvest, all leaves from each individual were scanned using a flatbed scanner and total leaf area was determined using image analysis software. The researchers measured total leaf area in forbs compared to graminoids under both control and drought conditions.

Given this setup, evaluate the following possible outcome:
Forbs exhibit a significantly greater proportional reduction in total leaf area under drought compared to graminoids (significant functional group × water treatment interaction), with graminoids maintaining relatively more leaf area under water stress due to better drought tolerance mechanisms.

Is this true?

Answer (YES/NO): NO